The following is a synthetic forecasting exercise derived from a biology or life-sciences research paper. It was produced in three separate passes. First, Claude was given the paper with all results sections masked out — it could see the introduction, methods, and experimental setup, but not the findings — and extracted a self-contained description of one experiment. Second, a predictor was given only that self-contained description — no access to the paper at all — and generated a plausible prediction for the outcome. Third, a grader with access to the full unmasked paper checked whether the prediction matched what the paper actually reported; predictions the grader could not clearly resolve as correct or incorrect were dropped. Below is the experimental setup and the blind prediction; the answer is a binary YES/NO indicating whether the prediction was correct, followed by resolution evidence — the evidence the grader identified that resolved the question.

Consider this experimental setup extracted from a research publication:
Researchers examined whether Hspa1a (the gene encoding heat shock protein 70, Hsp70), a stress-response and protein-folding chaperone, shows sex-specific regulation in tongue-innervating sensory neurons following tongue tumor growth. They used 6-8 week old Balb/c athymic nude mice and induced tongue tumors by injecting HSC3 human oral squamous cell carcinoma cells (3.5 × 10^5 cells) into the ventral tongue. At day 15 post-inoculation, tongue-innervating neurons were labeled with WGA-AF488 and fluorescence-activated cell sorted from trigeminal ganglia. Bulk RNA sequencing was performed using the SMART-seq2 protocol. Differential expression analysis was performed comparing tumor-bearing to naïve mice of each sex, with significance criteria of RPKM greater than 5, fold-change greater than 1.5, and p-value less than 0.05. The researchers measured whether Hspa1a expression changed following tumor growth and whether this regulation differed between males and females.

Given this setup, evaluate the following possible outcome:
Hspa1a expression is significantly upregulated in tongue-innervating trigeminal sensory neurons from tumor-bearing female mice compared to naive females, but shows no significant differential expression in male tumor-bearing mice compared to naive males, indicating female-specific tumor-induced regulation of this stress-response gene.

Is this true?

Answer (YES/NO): NO